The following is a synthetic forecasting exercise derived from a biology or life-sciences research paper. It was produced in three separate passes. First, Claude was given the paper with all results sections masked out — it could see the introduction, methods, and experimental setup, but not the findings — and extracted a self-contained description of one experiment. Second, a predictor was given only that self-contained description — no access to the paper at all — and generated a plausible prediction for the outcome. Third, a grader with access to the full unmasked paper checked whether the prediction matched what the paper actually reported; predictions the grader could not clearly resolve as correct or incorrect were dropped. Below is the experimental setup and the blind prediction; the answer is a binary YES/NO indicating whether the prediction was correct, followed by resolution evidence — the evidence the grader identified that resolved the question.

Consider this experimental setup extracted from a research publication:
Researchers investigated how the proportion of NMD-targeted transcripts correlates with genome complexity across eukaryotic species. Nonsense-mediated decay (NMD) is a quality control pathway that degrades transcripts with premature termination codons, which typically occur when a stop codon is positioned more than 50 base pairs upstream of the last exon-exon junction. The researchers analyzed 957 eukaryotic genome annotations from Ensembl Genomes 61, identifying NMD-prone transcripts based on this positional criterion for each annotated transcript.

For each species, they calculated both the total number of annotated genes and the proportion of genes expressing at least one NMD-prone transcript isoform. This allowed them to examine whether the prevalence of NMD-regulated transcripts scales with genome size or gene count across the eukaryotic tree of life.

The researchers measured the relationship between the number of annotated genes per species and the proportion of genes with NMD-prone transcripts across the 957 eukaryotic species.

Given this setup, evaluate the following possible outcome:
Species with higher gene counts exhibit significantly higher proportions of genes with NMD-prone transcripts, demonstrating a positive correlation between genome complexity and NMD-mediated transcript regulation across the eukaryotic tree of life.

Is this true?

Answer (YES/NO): NO